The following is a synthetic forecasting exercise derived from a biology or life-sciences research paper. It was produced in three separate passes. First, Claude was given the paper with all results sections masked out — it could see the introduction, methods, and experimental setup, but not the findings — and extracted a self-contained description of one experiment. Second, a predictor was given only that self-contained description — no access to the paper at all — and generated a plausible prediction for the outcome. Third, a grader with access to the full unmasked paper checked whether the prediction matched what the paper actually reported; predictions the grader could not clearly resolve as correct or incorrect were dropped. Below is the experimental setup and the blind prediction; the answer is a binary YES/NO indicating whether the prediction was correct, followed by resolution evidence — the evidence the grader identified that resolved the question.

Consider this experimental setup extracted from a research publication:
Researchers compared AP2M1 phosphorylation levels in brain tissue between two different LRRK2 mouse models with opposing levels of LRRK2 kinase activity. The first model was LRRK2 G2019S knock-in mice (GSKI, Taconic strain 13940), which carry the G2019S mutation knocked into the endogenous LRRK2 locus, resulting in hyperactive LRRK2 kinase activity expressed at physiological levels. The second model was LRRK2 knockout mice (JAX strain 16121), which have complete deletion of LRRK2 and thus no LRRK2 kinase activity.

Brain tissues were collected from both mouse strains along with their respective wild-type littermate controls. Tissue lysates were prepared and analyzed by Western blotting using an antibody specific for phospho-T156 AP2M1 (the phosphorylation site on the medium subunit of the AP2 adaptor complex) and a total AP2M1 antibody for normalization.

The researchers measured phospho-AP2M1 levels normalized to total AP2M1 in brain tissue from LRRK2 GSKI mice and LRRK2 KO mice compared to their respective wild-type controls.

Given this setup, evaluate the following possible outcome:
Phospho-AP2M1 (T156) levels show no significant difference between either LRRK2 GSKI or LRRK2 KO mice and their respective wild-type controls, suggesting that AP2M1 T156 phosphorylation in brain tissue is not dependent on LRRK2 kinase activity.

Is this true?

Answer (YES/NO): NO